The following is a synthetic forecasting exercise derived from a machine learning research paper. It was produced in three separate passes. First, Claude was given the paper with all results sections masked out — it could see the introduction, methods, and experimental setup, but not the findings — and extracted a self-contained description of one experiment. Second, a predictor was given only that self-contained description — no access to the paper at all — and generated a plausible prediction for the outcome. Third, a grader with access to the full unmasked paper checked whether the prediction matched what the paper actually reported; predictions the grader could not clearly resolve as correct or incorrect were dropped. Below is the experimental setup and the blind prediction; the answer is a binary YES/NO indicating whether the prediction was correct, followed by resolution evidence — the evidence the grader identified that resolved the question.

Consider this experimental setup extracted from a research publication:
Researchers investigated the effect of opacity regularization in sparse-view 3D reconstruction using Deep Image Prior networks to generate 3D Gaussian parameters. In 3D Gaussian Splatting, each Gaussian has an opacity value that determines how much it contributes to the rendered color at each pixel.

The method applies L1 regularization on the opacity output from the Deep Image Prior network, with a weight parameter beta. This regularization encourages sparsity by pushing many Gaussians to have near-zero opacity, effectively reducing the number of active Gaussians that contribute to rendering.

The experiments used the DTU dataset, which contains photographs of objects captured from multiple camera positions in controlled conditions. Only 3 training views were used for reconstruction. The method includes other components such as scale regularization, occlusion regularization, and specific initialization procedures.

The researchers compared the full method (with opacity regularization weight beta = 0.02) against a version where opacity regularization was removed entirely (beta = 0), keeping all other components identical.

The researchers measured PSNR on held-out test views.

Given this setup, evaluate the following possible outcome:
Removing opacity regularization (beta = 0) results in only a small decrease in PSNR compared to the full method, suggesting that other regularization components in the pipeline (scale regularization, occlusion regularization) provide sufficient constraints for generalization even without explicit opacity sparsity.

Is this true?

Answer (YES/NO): NO